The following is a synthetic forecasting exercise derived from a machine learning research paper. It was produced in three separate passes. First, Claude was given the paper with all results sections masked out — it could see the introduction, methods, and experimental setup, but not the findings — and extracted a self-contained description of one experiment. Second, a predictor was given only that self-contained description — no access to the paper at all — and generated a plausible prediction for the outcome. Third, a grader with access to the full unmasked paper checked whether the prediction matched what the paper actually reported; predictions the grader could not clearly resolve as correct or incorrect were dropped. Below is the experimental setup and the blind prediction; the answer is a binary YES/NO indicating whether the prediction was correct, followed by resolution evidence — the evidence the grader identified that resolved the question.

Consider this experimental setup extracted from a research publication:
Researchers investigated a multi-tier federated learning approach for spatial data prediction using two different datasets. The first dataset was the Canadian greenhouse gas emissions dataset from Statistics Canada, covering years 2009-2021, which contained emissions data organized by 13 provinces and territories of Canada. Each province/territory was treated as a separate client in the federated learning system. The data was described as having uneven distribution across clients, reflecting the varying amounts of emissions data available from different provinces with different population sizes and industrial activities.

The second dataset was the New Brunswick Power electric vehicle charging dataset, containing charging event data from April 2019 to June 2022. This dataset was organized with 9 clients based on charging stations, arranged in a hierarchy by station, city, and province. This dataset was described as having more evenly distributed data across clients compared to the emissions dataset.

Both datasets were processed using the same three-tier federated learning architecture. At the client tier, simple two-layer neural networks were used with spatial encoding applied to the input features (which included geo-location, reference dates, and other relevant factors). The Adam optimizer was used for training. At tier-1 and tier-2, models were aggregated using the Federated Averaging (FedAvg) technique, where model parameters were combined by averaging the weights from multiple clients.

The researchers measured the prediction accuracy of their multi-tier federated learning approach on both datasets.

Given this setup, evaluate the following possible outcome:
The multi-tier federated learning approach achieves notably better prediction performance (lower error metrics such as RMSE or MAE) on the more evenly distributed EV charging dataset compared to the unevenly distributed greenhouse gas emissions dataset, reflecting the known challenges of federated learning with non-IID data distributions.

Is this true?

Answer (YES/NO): NO